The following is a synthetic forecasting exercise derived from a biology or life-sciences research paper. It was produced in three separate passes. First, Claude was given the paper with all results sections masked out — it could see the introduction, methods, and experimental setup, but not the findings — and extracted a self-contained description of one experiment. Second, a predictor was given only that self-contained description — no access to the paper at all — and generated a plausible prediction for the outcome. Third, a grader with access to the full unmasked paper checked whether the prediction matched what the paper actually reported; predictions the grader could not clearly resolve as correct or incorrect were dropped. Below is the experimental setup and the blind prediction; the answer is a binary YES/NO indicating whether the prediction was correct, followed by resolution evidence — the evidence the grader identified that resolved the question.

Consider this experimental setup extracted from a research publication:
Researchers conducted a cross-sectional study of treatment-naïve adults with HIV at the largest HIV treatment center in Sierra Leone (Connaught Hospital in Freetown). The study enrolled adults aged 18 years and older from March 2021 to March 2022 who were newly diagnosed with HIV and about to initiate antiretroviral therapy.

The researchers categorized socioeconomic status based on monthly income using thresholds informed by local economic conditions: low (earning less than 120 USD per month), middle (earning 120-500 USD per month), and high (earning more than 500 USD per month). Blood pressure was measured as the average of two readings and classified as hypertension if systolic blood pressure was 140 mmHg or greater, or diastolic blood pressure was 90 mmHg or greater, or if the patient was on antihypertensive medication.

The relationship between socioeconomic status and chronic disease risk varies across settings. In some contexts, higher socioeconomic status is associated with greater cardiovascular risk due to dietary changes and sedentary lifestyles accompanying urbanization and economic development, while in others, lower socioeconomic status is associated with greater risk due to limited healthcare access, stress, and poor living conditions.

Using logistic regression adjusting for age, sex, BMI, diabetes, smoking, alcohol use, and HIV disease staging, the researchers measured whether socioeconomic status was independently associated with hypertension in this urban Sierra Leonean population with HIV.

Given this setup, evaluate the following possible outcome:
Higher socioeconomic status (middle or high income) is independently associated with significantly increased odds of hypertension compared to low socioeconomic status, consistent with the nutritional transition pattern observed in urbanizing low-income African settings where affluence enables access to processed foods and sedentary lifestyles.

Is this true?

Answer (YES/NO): NO